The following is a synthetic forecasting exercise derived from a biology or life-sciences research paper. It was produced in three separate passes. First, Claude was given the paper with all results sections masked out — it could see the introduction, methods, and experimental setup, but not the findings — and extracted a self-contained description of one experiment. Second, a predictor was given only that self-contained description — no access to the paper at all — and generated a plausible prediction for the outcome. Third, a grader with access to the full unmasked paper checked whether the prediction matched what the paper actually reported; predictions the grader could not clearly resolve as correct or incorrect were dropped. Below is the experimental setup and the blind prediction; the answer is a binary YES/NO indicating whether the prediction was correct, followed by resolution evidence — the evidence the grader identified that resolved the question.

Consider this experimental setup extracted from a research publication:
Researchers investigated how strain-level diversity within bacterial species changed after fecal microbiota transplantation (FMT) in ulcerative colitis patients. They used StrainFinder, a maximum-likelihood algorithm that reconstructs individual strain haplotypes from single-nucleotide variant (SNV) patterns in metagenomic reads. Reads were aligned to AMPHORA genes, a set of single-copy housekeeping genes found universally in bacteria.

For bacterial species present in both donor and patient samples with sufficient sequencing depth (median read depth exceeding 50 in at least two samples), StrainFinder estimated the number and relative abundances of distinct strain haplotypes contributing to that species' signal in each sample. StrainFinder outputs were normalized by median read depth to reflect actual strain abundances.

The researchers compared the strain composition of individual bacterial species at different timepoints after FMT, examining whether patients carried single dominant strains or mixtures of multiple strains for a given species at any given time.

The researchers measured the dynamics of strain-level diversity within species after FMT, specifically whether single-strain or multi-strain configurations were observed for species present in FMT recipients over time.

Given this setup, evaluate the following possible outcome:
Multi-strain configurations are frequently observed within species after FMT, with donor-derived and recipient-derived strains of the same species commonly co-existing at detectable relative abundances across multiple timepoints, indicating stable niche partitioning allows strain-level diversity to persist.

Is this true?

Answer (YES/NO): NO